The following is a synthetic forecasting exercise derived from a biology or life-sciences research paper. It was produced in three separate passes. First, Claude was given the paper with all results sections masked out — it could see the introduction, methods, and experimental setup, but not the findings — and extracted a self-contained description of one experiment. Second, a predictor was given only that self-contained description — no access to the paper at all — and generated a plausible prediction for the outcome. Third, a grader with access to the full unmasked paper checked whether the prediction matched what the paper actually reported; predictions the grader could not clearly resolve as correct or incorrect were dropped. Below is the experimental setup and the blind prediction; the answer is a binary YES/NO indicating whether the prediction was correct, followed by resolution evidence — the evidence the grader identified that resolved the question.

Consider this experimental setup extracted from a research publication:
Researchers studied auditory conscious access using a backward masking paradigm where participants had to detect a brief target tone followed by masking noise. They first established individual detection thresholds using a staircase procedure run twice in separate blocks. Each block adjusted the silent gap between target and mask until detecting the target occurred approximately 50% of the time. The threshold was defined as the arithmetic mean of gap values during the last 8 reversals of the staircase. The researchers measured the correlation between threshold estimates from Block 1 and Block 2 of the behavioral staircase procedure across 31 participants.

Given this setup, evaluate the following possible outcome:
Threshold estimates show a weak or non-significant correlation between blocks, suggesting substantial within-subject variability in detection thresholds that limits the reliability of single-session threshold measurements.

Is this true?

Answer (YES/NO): NO